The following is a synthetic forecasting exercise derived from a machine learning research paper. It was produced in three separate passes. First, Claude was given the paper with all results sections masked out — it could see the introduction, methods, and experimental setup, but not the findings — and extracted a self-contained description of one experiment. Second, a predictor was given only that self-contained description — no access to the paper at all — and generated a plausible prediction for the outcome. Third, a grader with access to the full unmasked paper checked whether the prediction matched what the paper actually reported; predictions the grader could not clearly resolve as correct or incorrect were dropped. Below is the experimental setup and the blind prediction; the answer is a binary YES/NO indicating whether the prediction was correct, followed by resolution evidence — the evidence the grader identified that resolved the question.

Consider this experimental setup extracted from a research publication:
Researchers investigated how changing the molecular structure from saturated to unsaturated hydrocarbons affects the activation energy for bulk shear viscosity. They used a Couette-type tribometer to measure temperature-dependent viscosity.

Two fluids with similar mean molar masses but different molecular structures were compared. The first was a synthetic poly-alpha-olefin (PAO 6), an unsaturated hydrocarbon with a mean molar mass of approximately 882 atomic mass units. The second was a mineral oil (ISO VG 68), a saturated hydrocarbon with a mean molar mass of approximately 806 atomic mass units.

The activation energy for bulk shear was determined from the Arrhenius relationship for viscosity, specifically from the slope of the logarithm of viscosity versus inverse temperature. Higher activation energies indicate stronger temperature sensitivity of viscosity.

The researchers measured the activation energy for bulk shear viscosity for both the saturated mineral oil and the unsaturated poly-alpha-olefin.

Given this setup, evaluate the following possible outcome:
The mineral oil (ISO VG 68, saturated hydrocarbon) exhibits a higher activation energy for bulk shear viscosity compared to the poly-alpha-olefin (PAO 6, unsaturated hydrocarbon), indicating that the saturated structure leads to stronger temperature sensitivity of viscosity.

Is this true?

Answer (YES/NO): YES